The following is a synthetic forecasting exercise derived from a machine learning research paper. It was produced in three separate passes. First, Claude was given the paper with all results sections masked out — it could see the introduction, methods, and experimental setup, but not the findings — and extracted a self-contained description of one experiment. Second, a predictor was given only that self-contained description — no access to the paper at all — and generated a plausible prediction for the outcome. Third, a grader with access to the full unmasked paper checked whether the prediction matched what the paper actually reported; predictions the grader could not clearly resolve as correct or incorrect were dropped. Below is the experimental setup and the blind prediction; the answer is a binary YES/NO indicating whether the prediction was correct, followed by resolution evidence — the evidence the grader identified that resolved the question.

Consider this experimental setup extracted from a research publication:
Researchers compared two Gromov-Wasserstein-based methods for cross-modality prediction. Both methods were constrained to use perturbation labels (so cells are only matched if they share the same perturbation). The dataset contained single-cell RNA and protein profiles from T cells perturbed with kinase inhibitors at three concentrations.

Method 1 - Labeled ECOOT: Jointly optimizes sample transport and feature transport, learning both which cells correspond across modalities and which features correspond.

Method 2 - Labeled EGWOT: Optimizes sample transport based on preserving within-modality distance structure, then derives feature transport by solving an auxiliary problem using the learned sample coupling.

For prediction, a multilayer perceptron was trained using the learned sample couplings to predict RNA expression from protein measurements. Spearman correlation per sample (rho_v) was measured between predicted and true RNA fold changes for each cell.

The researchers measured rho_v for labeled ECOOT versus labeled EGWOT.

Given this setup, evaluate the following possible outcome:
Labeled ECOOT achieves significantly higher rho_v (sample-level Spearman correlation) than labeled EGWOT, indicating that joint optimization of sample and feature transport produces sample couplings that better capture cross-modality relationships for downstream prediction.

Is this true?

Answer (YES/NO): YES